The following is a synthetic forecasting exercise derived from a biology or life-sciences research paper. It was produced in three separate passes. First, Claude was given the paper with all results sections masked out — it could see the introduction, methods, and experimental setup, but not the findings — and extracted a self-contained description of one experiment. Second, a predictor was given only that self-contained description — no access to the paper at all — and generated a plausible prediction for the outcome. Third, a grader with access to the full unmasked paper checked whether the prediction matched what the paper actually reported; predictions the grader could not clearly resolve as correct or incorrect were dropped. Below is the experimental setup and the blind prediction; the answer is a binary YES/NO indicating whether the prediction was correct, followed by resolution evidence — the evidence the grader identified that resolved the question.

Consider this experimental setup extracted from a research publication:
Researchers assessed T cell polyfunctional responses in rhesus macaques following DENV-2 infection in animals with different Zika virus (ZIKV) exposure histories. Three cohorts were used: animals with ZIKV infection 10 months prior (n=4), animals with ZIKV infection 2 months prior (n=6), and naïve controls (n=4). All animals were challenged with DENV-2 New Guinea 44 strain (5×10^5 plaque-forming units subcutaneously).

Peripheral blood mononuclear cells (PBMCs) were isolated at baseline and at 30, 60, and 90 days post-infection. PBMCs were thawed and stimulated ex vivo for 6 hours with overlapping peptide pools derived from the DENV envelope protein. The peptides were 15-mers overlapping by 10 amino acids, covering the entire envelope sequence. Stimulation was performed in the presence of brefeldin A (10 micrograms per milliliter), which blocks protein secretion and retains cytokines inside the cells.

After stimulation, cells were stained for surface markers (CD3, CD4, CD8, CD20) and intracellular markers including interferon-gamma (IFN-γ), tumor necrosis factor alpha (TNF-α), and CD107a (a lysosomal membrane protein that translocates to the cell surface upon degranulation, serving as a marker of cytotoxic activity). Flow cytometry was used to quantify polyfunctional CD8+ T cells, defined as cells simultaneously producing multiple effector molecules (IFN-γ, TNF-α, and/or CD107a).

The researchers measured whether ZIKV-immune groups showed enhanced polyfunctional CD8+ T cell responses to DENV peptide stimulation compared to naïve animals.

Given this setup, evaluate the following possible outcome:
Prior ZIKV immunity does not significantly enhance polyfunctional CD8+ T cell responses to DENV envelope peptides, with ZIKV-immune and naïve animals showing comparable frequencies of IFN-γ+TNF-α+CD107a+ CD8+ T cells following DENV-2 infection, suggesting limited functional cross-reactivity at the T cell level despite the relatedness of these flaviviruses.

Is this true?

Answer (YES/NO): NO